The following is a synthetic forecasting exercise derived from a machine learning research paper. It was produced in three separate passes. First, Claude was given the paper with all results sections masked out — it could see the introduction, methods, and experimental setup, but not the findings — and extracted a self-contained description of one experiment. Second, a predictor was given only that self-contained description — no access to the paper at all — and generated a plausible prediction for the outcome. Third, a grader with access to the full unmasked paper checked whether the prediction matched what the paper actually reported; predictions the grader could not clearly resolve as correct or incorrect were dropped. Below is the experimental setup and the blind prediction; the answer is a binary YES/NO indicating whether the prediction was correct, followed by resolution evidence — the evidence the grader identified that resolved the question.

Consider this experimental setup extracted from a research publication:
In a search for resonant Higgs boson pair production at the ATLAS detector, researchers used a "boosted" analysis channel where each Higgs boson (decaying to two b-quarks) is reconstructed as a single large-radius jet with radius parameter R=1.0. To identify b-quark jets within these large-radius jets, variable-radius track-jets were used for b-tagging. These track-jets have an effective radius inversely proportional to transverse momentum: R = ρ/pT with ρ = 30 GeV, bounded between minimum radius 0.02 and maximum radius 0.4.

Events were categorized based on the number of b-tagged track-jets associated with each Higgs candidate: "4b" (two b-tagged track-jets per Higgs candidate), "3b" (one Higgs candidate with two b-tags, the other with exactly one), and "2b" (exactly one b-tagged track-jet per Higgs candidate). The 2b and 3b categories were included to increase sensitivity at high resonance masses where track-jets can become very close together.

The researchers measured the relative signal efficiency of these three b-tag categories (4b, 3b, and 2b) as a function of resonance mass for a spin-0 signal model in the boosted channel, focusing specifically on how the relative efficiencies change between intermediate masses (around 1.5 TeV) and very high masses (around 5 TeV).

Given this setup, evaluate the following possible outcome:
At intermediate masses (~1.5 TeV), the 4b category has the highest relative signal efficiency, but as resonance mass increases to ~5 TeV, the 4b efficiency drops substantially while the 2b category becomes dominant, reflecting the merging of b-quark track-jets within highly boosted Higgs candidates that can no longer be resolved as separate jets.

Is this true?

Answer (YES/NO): YES